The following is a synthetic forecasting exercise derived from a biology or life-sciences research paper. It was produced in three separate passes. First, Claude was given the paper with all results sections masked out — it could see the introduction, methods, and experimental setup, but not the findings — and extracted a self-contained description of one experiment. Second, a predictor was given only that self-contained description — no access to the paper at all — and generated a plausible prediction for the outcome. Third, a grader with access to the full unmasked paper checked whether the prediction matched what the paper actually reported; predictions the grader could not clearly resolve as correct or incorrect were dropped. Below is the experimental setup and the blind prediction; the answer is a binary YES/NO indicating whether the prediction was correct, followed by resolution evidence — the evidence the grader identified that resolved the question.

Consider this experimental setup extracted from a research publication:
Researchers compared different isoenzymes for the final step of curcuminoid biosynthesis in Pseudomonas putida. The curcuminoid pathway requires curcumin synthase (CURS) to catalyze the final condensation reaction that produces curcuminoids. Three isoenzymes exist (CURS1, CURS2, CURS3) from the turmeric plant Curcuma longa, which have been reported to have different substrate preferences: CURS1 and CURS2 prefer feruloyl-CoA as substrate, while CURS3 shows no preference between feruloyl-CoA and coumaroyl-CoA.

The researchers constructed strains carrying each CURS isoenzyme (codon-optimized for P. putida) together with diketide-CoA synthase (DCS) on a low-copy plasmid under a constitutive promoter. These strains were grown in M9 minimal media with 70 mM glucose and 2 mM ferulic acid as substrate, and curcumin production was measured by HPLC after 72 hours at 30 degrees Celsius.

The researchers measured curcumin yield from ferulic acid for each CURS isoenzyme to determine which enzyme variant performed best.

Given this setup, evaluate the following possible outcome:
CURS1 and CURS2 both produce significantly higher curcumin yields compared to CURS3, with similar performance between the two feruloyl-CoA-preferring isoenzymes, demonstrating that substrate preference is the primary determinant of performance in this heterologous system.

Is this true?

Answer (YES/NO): NO